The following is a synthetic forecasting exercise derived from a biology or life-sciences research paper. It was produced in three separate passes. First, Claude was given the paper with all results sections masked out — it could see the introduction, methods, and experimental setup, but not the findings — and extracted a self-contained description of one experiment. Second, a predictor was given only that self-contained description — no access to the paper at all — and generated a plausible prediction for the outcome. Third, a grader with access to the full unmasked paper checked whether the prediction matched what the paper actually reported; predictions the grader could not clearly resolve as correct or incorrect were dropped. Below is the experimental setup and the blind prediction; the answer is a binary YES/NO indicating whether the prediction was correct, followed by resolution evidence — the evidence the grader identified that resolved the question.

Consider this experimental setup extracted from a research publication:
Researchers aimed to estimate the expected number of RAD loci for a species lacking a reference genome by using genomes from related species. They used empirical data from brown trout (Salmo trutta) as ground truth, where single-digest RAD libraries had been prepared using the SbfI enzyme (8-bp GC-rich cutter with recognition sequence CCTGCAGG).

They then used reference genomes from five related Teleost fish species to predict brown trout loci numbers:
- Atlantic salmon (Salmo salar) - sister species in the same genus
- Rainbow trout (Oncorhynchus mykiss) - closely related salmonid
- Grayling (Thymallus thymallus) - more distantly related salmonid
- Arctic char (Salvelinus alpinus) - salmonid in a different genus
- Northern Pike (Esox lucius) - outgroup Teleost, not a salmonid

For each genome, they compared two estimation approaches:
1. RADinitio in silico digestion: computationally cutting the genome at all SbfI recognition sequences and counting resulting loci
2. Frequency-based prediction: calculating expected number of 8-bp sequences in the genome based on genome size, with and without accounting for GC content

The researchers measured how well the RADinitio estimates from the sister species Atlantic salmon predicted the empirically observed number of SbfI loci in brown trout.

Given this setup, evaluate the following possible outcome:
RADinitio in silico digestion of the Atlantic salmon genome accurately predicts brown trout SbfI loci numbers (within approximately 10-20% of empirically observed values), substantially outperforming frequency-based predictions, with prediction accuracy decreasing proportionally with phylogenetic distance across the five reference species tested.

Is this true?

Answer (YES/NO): NO